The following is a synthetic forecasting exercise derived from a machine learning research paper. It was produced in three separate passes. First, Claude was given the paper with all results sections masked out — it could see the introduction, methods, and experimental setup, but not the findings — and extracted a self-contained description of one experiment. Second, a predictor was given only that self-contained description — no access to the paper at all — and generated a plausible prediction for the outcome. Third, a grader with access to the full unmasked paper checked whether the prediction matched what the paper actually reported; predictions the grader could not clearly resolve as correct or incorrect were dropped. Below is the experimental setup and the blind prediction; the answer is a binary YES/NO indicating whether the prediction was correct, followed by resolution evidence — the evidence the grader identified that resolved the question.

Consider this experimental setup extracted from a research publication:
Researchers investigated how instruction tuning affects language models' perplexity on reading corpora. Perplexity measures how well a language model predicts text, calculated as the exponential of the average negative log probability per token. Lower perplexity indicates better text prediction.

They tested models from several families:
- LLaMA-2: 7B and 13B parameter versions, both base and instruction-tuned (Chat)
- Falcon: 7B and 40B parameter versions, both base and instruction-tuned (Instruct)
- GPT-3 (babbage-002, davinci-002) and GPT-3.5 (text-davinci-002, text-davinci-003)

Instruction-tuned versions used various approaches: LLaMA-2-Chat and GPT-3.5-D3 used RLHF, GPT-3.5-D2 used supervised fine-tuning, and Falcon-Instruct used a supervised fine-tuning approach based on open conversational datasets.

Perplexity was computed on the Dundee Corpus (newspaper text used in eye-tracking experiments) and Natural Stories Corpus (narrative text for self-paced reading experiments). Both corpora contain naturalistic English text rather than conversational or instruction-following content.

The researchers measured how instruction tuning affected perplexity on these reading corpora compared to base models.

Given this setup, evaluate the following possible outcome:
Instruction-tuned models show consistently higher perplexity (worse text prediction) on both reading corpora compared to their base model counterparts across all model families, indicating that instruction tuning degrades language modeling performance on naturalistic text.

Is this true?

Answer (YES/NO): YES